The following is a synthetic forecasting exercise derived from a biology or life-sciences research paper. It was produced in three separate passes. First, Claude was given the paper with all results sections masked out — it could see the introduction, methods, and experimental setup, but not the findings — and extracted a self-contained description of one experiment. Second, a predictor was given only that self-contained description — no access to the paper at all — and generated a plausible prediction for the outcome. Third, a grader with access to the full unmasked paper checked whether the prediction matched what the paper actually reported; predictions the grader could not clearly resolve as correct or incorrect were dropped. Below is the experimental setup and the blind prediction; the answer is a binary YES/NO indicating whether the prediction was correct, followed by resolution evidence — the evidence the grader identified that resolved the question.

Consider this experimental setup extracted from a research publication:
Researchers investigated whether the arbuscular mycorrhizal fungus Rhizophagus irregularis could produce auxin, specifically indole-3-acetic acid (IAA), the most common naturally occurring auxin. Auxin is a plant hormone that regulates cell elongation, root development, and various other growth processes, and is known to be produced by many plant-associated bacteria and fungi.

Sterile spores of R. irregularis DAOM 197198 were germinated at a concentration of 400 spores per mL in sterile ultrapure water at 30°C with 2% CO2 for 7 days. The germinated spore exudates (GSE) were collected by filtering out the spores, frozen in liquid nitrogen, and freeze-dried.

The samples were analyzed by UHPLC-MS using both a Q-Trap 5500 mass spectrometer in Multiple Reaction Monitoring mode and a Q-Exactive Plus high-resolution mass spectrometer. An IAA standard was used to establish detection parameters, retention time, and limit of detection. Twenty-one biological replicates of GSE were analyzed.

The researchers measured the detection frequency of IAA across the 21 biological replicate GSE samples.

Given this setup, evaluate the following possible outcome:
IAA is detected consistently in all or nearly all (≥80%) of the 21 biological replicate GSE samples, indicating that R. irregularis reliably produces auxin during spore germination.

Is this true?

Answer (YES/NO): NO